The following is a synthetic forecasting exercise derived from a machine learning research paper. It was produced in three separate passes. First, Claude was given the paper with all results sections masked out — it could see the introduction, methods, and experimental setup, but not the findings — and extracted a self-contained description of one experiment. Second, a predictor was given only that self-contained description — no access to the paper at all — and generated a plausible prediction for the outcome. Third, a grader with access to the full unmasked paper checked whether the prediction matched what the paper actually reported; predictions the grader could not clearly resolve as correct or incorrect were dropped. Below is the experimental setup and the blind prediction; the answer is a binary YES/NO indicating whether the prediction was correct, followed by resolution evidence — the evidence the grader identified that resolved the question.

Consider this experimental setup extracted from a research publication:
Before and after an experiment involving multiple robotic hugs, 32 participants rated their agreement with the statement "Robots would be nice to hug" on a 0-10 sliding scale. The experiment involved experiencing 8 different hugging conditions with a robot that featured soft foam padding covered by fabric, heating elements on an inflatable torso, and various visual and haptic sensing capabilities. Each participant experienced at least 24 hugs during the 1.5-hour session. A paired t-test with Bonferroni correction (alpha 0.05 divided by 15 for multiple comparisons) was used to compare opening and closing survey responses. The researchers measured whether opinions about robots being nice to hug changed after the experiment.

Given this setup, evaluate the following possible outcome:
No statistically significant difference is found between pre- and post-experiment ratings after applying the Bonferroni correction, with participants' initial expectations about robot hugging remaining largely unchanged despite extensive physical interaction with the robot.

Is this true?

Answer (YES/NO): NO